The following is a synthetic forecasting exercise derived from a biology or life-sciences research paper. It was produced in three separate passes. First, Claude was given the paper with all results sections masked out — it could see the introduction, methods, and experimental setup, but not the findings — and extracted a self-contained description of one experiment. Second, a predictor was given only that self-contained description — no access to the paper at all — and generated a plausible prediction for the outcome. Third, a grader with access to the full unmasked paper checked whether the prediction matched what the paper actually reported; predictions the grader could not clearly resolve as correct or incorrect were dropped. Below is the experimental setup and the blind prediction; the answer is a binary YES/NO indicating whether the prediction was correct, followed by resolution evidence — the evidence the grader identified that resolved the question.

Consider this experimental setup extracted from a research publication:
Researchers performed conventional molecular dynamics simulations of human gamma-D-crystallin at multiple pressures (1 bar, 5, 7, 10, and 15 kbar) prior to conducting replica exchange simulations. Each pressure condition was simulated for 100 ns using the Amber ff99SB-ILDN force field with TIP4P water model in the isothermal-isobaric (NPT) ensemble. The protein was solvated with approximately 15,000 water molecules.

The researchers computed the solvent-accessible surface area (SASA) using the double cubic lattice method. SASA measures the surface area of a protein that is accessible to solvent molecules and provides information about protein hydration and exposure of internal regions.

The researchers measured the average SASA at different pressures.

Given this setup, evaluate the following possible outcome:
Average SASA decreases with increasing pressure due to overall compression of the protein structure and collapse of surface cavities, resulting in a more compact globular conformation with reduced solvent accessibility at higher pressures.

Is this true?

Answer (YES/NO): YES